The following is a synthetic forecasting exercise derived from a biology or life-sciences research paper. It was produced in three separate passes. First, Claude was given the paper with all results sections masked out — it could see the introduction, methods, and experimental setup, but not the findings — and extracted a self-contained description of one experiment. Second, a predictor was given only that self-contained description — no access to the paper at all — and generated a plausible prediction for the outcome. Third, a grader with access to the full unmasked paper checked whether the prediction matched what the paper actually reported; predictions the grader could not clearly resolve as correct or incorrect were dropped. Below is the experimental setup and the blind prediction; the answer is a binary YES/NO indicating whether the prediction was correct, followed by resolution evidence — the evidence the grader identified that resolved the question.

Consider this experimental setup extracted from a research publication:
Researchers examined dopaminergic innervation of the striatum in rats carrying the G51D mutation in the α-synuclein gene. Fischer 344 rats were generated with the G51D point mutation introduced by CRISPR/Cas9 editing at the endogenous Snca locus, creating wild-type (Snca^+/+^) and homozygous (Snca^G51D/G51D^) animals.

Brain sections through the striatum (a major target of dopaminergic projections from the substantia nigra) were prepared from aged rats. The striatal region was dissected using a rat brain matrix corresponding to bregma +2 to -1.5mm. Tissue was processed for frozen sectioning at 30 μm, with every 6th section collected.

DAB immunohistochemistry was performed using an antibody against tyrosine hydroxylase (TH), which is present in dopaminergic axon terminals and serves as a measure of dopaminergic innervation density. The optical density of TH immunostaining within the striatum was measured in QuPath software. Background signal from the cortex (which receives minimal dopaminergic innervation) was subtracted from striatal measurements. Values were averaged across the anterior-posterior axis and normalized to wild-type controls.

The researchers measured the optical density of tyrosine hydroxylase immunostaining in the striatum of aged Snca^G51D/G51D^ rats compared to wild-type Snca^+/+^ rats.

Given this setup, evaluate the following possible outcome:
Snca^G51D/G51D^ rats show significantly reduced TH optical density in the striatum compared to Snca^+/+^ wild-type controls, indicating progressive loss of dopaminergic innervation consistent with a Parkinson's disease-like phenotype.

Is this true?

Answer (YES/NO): NO